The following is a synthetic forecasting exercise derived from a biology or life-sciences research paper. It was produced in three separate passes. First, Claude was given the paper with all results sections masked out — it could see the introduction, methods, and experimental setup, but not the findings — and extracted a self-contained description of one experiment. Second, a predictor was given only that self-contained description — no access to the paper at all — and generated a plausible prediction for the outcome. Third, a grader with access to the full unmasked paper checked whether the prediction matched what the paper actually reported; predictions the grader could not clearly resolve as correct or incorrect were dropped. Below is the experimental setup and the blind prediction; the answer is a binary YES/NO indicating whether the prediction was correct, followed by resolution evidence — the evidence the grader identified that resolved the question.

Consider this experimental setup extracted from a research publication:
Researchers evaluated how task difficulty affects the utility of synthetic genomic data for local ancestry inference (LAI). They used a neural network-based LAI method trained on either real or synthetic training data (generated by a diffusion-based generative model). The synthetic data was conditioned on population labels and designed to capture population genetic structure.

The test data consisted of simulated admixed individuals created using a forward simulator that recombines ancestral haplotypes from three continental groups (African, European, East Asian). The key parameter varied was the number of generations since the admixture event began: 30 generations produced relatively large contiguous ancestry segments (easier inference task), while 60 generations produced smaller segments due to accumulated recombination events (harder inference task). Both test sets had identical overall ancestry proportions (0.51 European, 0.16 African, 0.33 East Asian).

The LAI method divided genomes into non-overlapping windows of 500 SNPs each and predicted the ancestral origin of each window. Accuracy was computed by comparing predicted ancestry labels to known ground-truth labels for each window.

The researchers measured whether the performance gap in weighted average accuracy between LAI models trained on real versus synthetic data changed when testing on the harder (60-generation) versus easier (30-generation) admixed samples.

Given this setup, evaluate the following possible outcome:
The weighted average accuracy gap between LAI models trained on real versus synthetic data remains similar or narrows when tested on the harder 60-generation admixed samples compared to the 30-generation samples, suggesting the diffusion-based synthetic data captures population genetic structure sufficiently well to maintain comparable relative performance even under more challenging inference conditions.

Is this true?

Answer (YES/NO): YES